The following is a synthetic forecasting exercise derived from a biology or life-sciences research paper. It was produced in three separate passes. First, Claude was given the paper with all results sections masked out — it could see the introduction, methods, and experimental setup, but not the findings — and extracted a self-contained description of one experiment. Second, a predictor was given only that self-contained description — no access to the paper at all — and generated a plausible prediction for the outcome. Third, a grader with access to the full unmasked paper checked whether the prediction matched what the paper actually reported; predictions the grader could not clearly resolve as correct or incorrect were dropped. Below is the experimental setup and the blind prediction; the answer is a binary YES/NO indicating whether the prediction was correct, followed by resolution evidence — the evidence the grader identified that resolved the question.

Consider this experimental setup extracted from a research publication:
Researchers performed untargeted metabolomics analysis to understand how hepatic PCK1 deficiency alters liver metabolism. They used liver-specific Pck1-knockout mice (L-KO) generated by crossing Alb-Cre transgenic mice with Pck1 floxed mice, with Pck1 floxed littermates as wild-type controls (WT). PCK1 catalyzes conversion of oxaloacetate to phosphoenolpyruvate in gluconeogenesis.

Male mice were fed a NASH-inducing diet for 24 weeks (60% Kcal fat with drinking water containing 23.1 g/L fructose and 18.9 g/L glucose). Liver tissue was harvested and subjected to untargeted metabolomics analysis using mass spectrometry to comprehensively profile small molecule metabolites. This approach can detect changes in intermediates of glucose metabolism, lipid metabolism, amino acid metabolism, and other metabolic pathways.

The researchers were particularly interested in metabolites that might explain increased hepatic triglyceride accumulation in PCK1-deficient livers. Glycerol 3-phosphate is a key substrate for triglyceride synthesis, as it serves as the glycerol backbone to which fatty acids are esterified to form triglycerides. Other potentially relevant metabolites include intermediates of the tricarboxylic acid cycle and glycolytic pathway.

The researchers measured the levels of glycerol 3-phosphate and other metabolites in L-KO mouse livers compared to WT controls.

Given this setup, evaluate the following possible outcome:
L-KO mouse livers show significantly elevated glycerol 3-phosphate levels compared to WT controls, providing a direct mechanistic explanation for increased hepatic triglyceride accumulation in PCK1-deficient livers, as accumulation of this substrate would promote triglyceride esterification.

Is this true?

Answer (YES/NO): YES